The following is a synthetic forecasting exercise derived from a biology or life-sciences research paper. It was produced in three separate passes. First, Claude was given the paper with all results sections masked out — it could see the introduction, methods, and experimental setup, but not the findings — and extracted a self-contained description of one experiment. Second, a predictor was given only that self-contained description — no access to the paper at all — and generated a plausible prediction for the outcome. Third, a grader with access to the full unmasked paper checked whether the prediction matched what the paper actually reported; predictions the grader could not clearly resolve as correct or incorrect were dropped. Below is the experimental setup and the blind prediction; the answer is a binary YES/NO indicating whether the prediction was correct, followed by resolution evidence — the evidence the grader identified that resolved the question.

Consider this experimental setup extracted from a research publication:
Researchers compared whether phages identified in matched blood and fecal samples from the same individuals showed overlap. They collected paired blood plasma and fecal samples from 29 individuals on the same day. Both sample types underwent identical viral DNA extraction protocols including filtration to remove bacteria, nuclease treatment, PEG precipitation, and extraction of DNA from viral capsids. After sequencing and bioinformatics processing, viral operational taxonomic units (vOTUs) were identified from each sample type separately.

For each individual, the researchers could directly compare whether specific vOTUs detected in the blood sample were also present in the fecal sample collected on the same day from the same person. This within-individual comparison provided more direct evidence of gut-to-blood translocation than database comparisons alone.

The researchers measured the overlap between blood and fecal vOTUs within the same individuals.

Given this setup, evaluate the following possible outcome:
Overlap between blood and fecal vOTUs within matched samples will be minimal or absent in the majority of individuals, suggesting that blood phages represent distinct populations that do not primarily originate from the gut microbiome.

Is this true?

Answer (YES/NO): NO